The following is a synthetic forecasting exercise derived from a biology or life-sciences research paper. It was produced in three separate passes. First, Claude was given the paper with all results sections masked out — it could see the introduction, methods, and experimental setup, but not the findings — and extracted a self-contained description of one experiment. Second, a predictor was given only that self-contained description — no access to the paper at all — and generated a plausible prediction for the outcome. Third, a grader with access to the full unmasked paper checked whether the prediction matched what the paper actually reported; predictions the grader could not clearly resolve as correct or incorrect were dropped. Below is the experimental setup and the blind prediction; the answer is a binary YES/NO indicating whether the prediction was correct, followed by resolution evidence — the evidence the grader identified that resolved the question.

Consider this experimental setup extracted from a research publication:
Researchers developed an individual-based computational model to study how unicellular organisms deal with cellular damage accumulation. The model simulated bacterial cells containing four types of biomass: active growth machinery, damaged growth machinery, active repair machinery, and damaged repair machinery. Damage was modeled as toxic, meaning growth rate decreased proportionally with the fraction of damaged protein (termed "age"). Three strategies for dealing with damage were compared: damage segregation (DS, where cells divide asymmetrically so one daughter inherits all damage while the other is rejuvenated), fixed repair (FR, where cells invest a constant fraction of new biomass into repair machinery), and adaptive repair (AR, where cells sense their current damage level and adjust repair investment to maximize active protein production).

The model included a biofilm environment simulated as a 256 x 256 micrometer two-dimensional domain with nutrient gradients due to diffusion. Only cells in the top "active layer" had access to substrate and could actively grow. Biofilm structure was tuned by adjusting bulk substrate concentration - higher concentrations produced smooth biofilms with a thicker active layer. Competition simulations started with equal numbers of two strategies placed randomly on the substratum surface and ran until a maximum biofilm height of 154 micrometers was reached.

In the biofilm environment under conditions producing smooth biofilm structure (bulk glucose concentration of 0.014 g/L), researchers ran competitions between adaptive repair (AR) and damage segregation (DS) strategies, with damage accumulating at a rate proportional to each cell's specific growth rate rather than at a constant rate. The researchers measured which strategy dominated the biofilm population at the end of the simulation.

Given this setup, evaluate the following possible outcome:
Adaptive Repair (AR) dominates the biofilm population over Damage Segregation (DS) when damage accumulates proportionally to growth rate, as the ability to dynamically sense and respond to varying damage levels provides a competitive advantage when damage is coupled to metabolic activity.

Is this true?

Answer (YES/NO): YES